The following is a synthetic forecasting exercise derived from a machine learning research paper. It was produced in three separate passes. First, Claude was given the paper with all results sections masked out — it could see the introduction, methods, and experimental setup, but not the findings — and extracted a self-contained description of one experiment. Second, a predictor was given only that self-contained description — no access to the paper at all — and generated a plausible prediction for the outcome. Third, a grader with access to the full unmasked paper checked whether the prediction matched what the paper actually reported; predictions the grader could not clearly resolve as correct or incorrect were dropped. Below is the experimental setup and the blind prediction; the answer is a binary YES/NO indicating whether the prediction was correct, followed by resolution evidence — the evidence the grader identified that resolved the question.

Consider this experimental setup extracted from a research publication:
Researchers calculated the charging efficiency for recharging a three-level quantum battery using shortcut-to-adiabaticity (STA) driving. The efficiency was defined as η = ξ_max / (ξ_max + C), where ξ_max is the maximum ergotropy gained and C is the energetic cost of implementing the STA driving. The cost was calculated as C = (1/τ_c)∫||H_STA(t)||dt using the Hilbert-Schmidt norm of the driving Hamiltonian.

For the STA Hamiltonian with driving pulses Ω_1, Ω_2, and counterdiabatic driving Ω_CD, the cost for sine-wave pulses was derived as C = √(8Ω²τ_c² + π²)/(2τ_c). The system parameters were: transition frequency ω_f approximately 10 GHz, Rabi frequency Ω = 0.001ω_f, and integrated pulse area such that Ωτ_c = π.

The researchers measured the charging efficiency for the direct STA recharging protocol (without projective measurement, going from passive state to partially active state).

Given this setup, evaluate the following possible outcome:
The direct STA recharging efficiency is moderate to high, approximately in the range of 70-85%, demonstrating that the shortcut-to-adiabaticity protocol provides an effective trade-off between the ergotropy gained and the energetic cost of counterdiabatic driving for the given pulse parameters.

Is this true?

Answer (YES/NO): NO